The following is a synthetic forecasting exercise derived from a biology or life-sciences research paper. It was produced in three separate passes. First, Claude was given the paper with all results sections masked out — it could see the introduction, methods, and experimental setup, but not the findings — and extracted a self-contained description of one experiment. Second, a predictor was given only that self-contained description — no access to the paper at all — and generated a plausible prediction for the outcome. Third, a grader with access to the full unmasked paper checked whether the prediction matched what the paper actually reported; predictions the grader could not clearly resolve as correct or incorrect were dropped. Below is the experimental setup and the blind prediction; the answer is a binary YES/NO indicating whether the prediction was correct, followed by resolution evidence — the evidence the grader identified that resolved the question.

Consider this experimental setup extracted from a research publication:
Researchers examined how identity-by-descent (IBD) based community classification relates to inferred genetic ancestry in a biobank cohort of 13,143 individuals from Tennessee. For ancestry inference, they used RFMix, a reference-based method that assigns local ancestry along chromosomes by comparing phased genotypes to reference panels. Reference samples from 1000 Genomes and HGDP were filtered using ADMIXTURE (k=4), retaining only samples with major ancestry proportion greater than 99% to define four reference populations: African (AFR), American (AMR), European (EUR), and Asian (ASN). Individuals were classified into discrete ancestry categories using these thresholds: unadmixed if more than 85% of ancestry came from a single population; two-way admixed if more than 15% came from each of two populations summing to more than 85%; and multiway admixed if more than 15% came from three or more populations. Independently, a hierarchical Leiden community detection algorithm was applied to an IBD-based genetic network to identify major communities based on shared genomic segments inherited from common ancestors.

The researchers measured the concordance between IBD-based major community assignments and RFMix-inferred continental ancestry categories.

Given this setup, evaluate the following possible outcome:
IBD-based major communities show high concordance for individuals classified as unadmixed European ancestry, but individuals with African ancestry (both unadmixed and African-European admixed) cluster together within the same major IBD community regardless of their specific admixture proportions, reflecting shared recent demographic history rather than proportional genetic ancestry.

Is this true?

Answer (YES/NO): YES